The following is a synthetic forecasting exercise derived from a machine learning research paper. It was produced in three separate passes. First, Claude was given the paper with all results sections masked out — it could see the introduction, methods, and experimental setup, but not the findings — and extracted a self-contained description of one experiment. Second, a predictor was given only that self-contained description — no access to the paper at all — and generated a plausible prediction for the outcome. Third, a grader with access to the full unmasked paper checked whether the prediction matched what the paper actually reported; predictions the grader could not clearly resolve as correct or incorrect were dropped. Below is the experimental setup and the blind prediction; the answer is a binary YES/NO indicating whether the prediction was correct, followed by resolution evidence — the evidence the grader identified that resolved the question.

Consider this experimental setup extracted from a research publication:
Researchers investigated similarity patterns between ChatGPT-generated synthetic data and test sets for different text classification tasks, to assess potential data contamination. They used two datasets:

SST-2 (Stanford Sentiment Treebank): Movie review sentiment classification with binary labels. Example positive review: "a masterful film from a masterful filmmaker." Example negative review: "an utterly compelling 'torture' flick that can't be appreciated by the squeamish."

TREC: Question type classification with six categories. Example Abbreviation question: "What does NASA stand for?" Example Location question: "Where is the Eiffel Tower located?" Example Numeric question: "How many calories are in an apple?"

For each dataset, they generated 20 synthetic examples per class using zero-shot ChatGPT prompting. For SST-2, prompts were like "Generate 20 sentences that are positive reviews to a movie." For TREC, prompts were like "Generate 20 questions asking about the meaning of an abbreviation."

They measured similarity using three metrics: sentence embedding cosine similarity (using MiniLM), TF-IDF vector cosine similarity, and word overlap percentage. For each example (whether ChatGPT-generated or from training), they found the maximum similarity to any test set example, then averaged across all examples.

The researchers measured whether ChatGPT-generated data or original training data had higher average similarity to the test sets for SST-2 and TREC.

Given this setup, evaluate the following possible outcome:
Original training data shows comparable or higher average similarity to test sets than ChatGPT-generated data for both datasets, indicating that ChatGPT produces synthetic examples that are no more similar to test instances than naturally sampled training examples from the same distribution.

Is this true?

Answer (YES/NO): NO